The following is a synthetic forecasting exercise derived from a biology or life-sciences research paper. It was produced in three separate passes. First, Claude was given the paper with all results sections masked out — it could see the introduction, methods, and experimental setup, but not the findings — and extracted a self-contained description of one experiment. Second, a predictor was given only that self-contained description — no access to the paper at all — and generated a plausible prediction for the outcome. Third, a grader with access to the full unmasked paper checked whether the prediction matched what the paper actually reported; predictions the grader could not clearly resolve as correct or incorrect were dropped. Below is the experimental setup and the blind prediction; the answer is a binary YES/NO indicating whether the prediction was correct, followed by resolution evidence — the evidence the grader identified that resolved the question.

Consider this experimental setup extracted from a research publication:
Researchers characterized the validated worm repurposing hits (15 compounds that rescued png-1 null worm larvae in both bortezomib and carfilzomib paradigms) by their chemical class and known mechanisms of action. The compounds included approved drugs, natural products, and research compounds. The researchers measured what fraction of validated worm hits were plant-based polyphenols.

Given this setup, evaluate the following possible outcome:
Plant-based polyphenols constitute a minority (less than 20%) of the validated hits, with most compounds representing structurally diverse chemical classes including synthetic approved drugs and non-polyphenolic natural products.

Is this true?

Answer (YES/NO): NO